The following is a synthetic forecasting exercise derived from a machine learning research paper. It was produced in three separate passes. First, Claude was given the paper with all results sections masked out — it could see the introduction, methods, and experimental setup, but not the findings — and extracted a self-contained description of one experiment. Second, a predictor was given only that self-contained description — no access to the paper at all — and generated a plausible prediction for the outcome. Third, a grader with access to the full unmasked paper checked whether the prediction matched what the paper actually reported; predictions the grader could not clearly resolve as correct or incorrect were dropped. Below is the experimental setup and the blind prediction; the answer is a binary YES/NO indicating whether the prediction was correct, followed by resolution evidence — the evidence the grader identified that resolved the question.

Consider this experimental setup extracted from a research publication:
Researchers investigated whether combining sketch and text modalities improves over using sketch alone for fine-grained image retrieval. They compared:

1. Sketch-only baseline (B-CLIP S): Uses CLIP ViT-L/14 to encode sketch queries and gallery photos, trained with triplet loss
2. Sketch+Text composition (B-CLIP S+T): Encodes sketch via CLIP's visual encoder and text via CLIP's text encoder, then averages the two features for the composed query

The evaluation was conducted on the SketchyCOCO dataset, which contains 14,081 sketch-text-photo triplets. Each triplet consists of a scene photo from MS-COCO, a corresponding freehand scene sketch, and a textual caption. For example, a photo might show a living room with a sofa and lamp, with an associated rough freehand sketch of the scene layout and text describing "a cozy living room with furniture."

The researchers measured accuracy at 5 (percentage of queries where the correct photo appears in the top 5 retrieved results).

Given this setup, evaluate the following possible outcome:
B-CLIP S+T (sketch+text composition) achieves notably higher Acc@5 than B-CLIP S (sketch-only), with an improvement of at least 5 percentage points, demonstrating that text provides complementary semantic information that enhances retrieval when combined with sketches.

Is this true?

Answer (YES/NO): NO